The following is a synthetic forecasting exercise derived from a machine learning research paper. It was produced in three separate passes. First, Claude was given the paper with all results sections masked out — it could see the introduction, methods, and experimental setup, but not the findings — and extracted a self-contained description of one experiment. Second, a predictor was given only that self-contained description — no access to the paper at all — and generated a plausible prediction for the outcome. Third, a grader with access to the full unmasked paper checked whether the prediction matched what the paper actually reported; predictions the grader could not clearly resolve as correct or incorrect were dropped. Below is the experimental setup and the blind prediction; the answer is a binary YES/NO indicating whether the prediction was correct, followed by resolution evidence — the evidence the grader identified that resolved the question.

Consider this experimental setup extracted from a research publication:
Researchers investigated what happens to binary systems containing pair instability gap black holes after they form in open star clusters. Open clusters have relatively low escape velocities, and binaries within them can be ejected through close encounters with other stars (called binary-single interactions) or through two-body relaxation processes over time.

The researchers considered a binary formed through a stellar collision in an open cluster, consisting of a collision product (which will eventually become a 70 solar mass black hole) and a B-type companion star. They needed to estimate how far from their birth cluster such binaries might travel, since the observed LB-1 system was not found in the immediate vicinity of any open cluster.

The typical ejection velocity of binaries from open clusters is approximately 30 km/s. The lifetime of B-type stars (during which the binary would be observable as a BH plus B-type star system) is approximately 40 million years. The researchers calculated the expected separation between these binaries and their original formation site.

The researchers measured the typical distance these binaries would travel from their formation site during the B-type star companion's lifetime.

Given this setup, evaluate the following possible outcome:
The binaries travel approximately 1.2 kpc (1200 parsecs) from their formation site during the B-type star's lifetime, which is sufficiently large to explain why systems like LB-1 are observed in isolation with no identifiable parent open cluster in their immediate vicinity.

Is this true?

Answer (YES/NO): NO